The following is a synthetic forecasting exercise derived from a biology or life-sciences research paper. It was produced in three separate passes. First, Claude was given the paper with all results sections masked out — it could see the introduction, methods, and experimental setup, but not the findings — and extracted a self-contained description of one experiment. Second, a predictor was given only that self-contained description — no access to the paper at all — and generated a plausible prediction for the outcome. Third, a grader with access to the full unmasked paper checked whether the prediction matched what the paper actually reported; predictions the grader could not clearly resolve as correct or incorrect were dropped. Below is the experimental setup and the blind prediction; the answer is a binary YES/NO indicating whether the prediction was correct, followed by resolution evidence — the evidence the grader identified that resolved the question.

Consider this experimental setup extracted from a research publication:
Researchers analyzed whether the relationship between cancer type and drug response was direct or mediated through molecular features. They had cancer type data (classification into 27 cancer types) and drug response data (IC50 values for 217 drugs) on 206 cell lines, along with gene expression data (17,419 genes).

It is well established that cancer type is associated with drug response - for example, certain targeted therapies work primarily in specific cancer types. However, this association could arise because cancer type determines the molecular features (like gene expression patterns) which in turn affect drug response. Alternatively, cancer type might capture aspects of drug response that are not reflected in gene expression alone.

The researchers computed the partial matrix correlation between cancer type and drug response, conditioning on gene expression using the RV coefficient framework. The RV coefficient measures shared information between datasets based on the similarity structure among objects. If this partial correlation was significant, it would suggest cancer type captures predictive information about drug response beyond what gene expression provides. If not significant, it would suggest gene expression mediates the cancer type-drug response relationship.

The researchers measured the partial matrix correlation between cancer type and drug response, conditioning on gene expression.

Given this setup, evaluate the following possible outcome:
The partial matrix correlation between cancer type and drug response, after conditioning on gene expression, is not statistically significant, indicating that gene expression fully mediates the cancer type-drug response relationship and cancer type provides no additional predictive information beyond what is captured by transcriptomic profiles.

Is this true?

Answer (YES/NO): YES